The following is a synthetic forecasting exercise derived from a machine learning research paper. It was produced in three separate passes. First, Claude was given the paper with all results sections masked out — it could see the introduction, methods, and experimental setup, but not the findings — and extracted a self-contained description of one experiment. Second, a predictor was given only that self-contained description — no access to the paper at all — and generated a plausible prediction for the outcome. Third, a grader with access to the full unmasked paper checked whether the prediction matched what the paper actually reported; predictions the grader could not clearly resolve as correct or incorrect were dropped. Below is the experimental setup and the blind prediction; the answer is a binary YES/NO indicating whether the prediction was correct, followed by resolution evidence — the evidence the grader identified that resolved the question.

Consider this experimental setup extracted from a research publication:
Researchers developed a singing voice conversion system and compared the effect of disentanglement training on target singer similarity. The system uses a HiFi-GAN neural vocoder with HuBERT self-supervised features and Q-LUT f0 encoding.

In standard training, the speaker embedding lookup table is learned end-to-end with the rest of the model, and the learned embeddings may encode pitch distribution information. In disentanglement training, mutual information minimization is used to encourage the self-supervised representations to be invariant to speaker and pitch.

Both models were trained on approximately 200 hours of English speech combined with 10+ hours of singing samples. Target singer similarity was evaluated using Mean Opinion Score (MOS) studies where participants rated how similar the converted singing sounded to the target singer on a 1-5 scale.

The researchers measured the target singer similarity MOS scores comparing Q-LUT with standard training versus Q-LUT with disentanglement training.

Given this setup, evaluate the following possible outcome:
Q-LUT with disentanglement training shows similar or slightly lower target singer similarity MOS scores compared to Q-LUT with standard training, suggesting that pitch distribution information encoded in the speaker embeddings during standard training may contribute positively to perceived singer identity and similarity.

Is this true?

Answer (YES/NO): YES